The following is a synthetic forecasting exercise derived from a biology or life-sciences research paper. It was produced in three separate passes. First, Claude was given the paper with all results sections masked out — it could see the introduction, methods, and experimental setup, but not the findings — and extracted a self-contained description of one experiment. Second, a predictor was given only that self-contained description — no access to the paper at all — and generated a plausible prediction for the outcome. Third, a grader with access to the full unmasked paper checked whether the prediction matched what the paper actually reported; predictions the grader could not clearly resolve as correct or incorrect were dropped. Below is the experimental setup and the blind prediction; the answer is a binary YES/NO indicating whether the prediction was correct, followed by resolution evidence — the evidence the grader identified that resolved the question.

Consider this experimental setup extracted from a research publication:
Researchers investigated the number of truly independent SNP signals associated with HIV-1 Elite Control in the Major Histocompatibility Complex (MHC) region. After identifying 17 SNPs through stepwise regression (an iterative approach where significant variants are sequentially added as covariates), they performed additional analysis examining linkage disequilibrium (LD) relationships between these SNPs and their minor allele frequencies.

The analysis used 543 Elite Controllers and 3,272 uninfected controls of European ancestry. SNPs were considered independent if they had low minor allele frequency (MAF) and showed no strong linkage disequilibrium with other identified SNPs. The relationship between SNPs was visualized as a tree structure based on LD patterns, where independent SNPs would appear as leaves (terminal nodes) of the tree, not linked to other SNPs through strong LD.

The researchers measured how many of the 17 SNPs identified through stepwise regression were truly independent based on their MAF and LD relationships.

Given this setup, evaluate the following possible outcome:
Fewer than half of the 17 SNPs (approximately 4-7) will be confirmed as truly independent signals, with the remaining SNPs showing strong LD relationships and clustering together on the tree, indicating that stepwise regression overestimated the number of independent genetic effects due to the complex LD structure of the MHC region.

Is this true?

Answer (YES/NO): YES